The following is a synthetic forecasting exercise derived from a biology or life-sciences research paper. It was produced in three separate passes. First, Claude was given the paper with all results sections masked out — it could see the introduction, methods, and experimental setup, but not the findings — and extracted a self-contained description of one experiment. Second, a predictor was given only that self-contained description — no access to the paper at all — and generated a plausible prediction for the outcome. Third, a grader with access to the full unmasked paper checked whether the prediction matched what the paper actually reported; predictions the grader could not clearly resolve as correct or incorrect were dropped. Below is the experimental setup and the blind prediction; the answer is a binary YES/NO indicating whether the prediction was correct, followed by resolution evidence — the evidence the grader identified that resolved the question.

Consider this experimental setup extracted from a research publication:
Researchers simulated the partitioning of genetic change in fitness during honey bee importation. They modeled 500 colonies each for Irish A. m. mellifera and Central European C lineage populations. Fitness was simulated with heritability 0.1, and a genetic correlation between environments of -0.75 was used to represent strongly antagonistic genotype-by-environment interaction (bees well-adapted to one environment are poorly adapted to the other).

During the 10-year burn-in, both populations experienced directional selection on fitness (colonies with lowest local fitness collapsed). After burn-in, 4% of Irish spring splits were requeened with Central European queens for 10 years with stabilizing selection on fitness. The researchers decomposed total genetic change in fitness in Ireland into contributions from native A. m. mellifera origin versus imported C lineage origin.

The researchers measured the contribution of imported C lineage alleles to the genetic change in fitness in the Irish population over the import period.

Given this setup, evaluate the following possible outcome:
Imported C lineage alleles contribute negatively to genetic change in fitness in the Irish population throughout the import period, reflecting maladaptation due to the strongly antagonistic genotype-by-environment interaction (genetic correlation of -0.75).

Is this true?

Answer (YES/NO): YES